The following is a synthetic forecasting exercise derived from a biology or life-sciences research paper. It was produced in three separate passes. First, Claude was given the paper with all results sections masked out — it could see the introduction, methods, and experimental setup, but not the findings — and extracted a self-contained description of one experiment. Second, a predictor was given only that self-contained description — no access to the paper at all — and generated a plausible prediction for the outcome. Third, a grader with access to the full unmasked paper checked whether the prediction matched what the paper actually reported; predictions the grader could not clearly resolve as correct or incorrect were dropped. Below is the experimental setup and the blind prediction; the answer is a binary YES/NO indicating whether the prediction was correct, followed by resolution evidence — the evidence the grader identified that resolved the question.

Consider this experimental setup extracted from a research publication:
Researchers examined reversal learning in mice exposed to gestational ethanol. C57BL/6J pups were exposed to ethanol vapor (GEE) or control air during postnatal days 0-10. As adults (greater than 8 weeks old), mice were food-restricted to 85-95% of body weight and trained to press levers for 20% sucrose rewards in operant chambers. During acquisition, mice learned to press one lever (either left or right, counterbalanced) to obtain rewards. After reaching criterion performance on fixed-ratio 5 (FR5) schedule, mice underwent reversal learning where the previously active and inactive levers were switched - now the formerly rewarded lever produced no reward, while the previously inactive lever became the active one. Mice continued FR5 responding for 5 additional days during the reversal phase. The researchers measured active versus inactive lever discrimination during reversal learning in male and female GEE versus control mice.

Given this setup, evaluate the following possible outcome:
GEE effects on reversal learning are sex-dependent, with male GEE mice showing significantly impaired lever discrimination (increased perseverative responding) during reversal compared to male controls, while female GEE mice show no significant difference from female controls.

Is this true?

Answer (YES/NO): NO